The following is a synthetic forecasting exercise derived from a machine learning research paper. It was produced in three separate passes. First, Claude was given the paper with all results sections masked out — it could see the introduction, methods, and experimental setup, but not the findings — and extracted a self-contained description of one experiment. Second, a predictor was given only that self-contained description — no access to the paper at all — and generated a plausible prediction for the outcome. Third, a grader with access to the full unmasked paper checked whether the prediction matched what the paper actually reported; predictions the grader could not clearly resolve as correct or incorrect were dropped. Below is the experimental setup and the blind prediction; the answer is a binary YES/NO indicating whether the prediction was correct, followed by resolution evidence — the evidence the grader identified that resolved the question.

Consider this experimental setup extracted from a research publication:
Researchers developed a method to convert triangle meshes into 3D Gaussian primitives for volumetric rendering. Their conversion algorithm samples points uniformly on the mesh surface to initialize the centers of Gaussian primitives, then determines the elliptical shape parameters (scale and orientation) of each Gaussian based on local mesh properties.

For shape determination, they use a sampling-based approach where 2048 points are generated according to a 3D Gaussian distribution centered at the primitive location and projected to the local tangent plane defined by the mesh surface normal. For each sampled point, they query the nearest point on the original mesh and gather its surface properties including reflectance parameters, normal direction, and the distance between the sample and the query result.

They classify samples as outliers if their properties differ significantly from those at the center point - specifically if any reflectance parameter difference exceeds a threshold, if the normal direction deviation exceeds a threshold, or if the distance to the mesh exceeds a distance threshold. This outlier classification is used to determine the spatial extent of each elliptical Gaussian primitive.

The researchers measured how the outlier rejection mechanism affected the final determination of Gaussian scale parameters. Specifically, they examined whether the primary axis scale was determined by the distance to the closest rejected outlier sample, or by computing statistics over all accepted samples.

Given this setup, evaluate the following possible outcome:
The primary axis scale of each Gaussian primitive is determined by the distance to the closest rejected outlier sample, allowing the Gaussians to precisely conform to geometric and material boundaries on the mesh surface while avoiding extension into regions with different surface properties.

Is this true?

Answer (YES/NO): YES